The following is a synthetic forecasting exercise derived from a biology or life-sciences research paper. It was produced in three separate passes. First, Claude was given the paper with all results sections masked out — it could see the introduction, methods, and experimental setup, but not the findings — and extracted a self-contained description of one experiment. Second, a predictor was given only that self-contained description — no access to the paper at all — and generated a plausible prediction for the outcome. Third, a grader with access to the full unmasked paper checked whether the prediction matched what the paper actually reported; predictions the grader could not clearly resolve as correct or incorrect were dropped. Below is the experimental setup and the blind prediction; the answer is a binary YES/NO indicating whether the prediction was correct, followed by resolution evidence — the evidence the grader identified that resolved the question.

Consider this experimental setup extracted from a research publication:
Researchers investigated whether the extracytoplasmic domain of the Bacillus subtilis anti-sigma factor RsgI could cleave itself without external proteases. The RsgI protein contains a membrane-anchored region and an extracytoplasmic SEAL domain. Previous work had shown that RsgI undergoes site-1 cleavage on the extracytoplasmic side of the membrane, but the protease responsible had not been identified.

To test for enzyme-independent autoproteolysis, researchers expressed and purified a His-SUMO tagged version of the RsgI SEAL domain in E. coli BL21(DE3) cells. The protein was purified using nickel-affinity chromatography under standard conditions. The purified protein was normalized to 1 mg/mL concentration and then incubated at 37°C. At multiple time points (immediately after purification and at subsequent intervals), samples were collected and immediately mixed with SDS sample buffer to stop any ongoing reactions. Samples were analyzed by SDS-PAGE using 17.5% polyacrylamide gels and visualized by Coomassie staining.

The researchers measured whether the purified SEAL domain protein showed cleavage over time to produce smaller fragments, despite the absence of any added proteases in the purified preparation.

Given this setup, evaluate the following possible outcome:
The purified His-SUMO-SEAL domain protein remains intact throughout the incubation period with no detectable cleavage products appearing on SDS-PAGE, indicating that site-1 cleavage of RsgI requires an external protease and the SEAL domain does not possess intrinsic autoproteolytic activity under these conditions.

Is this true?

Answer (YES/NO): NO